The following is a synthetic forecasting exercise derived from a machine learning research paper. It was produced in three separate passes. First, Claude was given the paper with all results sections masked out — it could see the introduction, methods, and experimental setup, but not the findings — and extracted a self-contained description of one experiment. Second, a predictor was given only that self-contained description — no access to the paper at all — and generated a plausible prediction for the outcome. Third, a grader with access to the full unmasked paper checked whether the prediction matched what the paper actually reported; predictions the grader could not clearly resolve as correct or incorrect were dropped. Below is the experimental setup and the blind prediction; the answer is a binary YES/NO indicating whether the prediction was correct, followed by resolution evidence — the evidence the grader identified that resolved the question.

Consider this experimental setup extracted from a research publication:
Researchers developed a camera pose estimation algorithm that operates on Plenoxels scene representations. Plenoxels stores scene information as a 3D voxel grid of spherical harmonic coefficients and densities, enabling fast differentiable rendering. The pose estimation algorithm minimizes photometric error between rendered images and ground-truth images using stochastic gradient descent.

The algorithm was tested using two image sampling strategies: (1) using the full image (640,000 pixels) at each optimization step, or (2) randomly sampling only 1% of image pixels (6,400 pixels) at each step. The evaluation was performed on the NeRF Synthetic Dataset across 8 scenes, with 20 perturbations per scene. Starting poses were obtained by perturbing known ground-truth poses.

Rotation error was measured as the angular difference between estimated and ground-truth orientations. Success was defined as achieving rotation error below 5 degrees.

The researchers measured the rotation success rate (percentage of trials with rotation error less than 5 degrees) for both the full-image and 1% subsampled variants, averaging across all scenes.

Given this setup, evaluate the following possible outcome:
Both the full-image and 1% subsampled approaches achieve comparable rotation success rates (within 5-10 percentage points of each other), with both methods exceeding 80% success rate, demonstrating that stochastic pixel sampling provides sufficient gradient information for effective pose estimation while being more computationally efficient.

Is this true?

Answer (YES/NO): YES